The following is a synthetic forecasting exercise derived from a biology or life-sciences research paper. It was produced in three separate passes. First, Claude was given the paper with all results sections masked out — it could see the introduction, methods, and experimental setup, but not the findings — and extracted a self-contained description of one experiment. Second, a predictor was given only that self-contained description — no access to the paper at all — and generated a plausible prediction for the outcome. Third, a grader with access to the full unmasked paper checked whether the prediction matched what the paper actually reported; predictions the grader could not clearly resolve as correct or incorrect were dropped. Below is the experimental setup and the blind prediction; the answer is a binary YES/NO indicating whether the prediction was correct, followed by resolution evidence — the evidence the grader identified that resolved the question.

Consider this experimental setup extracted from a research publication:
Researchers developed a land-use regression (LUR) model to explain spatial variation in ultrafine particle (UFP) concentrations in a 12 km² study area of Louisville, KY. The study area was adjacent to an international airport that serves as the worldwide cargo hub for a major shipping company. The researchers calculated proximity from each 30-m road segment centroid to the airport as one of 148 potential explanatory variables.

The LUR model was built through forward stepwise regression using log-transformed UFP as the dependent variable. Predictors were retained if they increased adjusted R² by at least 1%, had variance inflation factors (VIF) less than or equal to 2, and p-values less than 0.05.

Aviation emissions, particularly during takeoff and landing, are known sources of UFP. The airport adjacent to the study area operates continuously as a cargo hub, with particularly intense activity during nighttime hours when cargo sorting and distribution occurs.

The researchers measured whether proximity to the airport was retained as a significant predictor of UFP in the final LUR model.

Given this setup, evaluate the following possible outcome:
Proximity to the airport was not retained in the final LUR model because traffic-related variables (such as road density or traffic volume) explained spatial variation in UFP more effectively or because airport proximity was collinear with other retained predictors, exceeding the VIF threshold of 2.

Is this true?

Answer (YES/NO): YES